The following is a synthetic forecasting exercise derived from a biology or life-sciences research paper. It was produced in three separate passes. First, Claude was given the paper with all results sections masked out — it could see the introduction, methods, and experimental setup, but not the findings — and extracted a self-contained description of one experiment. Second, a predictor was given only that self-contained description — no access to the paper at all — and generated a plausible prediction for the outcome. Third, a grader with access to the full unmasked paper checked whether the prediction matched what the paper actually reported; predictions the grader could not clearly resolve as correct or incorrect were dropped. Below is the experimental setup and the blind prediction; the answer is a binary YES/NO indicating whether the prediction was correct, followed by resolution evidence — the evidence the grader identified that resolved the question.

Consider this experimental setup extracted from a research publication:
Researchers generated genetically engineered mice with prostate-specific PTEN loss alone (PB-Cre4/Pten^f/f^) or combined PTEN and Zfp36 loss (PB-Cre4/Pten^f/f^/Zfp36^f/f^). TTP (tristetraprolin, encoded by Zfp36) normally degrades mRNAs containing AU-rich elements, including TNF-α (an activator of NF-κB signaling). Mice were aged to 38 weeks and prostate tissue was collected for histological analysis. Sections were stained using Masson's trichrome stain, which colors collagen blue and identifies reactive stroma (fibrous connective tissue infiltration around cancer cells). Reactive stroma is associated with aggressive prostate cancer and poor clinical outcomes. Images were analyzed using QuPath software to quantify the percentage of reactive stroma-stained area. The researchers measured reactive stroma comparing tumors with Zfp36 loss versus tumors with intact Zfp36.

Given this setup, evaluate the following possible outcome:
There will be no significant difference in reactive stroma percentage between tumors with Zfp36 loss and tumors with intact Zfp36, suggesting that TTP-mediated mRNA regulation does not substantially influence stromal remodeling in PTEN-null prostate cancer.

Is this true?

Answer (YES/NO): NO